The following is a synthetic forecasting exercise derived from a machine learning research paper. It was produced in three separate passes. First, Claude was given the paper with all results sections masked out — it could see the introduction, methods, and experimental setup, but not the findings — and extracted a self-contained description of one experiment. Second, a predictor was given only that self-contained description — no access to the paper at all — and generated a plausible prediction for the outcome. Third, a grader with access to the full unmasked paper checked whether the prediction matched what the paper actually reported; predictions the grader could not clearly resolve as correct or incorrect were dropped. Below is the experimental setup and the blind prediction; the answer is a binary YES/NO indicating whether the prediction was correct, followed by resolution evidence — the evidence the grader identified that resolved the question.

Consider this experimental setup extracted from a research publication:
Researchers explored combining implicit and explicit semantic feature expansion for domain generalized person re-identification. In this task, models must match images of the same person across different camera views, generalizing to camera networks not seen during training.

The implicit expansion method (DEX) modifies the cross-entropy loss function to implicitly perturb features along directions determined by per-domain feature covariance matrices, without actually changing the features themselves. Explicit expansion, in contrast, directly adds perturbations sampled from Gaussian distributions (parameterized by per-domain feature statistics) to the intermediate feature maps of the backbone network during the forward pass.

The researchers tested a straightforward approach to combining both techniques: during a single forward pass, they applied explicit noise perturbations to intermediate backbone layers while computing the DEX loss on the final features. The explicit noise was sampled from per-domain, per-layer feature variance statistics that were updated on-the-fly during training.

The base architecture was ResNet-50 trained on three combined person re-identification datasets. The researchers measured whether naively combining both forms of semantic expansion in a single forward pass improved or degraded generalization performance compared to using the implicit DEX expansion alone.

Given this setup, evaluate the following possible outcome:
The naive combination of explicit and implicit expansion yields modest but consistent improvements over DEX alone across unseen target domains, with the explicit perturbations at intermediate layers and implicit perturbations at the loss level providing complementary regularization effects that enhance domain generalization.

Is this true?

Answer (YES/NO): NO